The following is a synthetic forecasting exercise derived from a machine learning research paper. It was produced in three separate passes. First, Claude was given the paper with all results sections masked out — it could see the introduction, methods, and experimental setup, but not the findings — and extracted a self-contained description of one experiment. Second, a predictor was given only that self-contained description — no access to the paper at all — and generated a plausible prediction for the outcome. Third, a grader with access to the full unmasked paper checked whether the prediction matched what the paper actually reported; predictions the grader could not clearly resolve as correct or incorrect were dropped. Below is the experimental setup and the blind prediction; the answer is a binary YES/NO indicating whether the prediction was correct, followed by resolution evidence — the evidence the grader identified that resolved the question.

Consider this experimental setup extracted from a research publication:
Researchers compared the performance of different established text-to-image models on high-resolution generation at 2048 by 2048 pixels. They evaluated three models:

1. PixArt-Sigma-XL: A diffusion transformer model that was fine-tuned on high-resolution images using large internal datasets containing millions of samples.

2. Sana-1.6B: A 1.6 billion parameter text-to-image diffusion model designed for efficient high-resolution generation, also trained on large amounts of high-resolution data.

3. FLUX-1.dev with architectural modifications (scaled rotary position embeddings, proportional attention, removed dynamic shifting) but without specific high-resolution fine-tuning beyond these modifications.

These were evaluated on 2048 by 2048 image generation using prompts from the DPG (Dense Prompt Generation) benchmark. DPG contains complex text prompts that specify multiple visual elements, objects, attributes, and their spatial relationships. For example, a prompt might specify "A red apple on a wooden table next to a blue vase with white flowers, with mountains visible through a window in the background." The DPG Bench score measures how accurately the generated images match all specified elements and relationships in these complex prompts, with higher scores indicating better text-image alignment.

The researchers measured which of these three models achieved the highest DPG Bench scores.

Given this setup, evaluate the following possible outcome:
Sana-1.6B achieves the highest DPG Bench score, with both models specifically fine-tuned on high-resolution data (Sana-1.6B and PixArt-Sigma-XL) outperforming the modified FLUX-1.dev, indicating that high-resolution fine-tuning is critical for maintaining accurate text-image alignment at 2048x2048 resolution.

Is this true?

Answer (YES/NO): YES